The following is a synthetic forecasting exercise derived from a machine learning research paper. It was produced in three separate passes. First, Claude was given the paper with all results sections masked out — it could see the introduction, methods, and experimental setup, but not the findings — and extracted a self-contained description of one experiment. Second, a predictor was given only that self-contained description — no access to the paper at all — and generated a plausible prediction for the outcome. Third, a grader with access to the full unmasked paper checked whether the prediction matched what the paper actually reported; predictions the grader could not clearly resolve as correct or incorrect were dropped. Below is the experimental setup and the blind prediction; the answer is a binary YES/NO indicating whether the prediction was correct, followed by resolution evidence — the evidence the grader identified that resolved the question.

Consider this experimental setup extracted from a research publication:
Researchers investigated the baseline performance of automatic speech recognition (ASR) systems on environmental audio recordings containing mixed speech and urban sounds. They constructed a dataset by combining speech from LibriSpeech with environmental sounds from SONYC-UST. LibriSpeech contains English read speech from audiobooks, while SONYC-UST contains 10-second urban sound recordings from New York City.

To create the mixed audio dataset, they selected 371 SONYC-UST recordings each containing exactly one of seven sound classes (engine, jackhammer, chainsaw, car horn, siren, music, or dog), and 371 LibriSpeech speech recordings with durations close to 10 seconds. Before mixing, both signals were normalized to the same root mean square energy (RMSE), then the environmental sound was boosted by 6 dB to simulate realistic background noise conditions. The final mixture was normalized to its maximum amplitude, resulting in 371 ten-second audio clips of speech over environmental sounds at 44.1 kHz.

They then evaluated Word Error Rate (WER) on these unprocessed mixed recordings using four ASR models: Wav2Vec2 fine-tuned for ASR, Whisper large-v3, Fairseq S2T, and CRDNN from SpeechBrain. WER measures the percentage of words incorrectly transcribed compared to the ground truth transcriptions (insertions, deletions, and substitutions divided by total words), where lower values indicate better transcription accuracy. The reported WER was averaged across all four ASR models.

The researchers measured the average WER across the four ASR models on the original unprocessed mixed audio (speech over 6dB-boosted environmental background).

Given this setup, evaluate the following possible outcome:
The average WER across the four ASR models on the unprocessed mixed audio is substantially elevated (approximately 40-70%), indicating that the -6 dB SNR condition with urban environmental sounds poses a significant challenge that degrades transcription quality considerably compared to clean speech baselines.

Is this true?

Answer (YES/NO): NO